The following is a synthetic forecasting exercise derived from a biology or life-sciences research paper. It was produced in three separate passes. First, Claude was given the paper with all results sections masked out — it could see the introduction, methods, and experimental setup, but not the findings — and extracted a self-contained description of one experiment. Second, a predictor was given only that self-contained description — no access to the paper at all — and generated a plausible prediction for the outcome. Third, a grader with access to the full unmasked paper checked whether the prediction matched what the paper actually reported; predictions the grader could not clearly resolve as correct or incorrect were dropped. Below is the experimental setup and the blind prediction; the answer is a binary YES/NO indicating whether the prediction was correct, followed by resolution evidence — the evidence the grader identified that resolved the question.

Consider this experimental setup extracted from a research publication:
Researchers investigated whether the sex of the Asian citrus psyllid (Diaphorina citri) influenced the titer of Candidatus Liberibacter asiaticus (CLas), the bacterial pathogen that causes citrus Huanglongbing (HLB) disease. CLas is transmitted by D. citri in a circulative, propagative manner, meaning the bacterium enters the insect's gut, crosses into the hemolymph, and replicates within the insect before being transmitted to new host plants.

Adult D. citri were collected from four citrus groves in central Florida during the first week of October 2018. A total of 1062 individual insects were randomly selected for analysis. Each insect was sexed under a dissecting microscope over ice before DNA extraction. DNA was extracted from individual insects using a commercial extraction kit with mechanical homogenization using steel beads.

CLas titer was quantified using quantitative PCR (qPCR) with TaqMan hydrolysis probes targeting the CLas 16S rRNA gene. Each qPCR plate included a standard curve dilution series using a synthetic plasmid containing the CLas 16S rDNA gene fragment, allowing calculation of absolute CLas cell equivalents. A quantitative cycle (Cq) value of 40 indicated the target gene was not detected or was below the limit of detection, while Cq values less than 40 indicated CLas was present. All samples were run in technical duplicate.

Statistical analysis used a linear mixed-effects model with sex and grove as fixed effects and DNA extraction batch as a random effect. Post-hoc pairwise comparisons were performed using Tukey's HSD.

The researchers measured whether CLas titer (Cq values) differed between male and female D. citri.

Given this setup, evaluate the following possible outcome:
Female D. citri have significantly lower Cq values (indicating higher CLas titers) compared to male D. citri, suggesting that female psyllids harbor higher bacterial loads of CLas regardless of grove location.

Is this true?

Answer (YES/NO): NO